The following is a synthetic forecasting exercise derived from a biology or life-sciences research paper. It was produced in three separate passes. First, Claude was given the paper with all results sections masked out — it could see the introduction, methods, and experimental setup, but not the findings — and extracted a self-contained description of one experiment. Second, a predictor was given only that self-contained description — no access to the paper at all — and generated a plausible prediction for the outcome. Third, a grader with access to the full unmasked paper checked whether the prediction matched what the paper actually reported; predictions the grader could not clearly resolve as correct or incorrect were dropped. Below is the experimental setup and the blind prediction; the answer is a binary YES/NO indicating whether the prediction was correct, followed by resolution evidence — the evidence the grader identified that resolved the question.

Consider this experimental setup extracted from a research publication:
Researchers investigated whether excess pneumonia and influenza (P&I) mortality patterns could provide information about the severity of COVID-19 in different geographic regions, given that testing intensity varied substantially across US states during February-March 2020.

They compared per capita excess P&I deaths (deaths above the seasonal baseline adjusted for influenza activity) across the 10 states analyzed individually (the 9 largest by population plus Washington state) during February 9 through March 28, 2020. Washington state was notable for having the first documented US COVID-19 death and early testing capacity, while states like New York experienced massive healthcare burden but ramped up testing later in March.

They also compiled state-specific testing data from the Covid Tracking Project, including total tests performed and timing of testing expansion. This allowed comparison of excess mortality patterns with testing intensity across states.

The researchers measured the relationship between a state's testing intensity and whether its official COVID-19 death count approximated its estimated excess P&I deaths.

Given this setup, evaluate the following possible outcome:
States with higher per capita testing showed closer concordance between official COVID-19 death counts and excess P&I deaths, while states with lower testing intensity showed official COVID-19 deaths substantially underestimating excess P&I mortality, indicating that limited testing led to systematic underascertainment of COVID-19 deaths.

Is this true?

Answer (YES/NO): YES